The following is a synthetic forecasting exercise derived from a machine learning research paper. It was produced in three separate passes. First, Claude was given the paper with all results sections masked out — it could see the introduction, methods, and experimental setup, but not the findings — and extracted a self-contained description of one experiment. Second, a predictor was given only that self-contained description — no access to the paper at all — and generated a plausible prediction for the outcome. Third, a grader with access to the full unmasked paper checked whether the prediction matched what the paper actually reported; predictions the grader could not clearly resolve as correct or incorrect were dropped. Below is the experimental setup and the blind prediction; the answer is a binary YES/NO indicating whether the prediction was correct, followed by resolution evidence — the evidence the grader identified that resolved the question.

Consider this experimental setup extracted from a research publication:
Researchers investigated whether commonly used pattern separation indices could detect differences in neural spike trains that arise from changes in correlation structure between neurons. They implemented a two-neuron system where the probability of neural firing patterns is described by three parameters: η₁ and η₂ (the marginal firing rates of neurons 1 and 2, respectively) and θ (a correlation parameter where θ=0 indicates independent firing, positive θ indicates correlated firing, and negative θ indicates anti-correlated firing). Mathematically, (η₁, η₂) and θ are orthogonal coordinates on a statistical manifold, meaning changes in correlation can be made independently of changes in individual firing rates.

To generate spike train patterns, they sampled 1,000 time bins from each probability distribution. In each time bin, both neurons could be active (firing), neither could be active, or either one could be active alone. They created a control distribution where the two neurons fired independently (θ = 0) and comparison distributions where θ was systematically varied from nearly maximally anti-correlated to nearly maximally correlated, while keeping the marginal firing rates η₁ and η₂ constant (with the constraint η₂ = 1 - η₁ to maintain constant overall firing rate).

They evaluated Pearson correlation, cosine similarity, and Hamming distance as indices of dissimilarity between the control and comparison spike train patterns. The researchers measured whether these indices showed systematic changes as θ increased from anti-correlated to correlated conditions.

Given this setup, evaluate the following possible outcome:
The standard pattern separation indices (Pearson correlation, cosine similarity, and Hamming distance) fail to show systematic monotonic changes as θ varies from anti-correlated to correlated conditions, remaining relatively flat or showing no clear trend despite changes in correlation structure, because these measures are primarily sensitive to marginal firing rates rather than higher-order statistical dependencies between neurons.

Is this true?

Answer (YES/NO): YES